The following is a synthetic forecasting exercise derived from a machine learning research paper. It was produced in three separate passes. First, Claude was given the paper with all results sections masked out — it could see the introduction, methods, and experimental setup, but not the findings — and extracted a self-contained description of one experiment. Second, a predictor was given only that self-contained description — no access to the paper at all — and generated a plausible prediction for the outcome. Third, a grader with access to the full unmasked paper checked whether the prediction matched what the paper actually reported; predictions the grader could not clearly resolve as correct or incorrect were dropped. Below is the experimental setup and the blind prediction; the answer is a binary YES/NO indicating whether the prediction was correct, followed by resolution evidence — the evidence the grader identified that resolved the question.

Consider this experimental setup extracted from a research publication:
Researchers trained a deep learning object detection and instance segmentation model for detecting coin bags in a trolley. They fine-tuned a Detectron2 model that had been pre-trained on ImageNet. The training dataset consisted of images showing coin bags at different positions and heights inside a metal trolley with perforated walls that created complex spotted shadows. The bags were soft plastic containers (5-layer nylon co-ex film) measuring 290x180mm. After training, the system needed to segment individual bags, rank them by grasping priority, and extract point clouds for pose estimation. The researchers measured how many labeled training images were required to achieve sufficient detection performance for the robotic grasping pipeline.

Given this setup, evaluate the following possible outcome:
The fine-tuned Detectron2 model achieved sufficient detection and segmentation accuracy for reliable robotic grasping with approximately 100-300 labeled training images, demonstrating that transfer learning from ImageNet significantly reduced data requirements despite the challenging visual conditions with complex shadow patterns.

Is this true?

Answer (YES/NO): YES